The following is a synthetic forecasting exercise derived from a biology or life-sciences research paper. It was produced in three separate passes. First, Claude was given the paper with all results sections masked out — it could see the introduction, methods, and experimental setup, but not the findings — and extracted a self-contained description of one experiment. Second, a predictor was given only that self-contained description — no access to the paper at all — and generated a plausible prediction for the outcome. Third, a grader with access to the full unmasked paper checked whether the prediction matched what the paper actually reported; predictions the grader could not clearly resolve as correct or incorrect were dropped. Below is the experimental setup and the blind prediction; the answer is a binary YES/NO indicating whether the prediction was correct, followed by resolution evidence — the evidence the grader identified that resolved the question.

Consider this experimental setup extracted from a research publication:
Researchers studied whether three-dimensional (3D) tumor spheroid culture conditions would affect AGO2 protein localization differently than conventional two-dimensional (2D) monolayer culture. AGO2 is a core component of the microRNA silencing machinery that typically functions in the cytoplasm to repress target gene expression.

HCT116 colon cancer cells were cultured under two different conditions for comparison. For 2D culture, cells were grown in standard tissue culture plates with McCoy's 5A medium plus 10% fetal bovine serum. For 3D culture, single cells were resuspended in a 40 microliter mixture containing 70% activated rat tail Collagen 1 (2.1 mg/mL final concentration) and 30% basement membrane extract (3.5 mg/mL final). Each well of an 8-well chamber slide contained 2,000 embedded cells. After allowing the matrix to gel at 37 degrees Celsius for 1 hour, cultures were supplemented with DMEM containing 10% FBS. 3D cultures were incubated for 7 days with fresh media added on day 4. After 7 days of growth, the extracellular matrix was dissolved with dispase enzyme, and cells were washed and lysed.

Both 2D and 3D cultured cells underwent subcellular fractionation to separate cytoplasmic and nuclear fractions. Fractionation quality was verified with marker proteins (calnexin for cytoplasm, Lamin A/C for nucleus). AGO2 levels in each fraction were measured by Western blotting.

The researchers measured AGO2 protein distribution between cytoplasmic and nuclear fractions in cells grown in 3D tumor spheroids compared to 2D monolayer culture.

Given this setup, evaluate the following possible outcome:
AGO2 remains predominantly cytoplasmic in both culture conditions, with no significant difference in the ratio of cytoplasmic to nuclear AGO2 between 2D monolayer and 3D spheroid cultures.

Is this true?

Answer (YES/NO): NO